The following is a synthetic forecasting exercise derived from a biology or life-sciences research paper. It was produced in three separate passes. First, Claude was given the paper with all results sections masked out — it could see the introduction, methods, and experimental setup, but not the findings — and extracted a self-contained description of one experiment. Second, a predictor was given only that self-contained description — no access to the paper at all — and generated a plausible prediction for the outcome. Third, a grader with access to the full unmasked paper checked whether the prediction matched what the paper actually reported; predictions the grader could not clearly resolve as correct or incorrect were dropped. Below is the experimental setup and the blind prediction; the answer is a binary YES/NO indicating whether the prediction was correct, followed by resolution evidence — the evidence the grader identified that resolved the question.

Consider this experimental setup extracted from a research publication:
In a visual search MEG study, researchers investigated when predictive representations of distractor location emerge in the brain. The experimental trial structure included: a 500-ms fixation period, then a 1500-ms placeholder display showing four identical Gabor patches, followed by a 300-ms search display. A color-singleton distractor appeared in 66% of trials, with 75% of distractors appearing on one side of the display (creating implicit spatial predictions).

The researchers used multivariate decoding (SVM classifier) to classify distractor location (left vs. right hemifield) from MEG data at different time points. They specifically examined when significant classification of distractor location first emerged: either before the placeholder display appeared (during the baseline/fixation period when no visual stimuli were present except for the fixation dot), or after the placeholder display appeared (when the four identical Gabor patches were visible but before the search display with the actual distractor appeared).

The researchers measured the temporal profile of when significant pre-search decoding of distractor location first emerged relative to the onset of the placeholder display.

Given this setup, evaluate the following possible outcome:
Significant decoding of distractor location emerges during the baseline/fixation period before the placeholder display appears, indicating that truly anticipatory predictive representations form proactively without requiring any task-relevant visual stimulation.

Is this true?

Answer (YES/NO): NO